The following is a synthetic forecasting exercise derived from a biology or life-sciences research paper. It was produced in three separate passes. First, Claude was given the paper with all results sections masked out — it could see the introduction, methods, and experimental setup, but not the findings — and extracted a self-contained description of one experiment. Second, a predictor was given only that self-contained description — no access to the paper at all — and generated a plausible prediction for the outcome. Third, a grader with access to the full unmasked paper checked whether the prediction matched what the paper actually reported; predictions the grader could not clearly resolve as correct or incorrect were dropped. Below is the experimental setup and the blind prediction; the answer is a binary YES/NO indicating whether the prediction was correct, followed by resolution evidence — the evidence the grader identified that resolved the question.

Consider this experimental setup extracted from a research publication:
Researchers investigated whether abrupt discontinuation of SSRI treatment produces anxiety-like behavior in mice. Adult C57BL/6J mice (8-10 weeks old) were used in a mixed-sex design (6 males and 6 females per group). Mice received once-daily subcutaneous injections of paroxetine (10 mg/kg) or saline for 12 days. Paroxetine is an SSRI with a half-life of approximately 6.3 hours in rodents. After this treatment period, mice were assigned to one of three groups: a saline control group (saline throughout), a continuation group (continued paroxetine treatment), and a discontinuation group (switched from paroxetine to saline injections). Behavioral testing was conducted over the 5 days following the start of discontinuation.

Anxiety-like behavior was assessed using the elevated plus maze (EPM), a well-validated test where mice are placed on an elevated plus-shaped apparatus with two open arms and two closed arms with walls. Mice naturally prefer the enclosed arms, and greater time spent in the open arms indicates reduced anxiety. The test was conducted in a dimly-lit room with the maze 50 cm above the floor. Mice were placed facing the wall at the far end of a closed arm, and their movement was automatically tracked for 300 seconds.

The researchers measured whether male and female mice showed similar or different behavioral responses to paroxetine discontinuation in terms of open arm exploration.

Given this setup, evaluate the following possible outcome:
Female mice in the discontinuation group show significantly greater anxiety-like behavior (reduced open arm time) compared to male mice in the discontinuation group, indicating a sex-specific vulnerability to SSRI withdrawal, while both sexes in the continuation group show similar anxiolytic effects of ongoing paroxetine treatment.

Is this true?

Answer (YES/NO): NO